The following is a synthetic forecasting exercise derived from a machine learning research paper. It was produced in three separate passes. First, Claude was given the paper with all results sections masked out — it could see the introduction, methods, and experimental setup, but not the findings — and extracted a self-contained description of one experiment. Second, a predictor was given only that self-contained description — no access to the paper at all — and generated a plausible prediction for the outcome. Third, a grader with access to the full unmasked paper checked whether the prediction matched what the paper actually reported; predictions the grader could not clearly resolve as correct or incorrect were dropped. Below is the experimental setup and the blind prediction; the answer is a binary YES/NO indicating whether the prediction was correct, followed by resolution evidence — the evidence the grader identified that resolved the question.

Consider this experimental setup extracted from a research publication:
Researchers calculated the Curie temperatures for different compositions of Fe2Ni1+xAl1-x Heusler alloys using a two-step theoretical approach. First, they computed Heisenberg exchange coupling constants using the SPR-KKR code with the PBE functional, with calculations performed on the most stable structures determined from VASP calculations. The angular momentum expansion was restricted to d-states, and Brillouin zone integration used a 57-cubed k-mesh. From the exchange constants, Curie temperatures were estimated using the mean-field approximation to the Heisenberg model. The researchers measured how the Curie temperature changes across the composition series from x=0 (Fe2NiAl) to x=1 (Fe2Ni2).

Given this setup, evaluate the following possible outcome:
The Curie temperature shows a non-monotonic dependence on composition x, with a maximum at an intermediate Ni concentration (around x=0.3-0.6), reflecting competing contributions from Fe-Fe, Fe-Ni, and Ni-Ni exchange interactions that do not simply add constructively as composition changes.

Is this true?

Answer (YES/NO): NO